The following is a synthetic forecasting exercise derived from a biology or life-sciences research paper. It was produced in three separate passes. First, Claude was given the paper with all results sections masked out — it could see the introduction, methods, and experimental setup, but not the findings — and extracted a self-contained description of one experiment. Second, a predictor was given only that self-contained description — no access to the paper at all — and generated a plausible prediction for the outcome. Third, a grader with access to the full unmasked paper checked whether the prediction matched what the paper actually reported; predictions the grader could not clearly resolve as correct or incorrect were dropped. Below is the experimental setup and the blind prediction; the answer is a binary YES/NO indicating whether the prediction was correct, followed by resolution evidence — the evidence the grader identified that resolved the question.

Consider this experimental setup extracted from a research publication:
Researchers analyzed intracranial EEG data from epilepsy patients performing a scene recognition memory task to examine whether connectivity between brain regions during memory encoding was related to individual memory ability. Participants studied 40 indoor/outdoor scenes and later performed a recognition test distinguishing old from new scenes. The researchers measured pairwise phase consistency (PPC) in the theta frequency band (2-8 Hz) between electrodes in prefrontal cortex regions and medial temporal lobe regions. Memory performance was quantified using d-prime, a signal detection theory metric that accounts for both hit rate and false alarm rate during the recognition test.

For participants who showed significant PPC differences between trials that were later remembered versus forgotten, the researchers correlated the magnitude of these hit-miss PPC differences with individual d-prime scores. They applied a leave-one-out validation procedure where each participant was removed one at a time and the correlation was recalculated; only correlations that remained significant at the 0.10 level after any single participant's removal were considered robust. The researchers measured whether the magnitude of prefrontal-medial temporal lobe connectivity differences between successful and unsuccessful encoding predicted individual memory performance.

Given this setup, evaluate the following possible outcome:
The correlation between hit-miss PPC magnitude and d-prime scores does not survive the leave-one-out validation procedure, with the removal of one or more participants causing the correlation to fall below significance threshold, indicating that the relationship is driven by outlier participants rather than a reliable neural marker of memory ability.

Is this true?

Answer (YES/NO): NO